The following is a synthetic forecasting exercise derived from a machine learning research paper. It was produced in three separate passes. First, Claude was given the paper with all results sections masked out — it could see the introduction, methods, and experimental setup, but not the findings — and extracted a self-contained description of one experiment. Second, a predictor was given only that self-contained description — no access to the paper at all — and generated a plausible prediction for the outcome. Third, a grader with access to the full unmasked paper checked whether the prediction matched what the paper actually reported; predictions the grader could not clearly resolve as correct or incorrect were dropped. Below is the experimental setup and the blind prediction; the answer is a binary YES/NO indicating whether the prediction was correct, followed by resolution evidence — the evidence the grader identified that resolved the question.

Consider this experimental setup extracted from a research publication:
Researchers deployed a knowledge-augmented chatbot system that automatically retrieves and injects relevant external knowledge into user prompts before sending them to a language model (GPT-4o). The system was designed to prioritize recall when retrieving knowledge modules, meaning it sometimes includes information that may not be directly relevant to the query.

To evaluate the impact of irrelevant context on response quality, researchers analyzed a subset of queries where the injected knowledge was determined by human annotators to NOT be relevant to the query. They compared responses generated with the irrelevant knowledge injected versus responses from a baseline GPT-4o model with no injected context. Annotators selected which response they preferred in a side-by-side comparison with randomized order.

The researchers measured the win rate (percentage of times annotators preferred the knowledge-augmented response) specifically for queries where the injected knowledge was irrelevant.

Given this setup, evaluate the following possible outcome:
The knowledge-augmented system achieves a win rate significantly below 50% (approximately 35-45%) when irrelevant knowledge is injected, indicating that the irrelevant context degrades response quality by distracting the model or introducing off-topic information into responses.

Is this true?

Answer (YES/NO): NO